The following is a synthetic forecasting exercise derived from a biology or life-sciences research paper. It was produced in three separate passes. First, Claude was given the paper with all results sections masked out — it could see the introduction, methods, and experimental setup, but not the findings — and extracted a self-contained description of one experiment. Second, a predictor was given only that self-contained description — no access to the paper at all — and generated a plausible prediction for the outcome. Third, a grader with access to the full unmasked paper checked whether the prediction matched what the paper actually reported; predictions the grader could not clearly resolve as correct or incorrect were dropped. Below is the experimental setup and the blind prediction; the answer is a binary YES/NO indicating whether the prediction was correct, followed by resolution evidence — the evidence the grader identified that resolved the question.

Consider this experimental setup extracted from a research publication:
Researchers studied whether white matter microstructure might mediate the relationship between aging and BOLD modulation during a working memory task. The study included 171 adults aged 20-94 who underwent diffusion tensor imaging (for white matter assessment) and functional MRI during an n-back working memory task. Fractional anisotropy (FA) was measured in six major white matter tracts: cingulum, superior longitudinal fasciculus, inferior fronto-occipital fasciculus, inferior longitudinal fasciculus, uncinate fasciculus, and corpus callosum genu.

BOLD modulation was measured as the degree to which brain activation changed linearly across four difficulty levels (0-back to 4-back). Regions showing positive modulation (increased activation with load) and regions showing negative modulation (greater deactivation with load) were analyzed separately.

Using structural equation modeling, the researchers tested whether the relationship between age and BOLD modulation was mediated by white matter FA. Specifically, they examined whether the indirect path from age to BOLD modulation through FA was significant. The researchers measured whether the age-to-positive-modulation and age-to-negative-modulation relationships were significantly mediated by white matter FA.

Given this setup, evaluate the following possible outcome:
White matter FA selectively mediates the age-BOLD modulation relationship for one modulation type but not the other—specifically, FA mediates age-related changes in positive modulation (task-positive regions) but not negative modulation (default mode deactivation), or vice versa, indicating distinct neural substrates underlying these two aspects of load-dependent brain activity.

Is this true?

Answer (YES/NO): YES